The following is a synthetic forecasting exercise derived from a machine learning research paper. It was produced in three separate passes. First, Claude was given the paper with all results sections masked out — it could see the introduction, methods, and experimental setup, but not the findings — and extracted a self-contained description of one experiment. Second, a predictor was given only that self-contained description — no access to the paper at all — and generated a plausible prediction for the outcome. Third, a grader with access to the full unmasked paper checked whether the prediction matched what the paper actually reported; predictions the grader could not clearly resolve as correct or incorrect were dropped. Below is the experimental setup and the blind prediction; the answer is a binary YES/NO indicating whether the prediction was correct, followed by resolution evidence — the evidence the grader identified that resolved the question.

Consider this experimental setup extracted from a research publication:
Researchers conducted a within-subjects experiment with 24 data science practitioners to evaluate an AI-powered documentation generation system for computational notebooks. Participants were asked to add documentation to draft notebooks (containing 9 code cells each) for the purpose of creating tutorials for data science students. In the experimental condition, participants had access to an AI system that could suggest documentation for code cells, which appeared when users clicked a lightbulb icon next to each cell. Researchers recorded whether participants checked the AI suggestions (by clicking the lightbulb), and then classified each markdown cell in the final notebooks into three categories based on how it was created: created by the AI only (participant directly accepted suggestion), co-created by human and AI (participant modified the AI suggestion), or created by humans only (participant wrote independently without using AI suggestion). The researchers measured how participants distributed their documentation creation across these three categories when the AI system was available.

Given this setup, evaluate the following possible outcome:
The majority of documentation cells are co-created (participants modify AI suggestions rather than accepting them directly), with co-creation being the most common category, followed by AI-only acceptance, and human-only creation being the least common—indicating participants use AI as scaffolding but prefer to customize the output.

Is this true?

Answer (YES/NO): NO